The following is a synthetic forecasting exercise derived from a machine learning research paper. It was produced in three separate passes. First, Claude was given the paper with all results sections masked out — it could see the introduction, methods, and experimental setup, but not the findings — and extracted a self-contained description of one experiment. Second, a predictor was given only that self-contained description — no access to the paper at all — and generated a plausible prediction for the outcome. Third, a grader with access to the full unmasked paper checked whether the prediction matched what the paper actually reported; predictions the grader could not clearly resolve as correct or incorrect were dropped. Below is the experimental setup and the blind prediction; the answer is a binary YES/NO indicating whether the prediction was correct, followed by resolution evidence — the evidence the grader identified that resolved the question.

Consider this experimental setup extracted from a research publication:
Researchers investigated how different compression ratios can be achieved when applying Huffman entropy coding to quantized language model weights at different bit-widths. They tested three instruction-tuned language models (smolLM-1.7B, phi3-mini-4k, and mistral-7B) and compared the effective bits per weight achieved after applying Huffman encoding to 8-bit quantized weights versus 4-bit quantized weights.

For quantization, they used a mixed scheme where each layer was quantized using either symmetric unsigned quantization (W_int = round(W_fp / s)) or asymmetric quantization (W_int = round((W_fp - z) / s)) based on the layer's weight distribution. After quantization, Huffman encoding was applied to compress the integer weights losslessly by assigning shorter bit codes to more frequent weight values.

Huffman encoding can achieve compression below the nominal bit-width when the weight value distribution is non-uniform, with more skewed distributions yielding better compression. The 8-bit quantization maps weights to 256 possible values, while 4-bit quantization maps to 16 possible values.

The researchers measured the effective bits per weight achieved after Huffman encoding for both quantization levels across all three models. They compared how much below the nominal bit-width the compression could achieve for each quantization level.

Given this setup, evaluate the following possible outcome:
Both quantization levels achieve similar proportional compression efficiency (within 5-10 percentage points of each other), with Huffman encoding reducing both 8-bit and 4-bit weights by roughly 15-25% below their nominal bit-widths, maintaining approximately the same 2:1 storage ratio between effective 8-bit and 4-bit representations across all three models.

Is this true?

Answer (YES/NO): NO